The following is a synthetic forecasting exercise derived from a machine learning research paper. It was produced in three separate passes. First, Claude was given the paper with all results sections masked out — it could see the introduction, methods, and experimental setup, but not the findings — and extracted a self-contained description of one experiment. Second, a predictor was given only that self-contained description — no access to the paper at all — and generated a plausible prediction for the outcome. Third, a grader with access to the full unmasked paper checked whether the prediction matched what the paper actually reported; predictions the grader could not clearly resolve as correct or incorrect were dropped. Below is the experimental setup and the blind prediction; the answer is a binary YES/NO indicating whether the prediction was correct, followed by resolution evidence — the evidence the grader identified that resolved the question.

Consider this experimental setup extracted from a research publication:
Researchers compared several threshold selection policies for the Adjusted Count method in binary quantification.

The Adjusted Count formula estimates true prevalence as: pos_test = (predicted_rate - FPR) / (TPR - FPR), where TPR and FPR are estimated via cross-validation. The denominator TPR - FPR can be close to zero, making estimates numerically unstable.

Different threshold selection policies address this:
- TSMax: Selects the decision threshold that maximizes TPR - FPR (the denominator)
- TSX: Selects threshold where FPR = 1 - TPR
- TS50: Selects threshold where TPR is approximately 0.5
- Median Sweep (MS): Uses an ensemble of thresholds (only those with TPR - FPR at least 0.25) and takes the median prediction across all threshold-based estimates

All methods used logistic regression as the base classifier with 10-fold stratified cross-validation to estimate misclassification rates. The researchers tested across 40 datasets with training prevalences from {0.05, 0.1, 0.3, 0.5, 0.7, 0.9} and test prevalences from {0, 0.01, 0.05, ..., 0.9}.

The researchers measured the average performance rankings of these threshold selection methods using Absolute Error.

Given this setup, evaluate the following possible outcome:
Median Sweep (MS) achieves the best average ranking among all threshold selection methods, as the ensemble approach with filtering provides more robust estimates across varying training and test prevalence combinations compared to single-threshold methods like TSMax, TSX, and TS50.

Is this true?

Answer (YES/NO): YES